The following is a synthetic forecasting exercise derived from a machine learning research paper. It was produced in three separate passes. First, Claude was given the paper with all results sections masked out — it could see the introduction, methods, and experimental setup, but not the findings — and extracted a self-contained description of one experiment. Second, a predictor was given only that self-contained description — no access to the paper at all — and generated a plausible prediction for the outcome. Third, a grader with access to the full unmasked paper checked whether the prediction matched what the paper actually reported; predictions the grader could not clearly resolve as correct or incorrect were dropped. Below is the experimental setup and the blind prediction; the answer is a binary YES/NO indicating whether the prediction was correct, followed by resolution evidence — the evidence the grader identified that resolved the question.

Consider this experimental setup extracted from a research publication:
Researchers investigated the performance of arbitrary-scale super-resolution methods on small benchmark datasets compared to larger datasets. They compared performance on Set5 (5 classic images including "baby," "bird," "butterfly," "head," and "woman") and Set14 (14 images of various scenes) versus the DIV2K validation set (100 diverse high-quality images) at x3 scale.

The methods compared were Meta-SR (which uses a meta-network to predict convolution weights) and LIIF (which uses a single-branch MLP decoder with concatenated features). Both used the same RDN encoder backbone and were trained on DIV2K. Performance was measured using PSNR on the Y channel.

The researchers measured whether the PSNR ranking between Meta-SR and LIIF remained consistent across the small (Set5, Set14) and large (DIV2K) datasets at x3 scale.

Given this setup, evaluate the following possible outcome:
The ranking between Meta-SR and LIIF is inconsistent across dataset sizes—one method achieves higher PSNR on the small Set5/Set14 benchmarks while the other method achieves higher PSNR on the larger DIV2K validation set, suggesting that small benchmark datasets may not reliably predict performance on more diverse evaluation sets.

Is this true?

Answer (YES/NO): YES